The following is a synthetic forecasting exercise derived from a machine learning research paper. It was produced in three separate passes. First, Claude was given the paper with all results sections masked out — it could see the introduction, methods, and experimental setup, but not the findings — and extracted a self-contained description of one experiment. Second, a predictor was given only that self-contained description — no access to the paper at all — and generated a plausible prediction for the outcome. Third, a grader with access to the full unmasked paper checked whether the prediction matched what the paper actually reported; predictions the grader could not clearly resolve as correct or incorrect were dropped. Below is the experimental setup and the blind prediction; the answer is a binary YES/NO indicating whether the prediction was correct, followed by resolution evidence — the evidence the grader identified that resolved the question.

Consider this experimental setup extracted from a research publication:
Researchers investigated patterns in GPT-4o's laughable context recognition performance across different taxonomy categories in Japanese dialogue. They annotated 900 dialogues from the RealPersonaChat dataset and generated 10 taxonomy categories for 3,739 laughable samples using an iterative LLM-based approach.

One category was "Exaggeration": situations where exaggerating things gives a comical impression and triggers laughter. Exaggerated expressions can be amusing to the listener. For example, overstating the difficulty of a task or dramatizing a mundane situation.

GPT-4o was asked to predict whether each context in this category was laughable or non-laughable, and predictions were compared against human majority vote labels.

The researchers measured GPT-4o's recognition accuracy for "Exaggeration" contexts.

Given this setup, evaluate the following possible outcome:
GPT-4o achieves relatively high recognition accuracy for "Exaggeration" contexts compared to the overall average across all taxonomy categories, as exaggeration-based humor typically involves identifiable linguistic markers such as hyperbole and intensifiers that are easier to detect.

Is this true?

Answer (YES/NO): NO